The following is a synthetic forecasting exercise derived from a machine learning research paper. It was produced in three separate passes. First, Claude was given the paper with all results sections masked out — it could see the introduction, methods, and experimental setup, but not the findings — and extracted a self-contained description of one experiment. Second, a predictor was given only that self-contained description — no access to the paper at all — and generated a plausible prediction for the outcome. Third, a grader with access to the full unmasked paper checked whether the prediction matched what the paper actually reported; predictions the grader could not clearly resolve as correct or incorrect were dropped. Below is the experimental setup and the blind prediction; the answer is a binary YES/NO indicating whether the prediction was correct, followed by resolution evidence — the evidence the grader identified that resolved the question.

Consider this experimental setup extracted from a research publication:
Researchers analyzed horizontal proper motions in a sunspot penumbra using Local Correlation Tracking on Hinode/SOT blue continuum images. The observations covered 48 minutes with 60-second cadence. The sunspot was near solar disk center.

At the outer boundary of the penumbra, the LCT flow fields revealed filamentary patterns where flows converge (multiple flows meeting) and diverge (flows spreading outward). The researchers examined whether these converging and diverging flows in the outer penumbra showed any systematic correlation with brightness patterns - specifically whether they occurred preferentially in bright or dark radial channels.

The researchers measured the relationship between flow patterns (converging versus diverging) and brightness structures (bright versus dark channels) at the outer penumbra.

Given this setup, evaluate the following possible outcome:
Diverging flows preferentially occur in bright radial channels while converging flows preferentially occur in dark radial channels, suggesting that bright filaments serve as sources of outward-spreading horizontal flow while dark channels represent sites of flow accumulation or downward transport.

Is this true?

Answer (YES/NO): YES